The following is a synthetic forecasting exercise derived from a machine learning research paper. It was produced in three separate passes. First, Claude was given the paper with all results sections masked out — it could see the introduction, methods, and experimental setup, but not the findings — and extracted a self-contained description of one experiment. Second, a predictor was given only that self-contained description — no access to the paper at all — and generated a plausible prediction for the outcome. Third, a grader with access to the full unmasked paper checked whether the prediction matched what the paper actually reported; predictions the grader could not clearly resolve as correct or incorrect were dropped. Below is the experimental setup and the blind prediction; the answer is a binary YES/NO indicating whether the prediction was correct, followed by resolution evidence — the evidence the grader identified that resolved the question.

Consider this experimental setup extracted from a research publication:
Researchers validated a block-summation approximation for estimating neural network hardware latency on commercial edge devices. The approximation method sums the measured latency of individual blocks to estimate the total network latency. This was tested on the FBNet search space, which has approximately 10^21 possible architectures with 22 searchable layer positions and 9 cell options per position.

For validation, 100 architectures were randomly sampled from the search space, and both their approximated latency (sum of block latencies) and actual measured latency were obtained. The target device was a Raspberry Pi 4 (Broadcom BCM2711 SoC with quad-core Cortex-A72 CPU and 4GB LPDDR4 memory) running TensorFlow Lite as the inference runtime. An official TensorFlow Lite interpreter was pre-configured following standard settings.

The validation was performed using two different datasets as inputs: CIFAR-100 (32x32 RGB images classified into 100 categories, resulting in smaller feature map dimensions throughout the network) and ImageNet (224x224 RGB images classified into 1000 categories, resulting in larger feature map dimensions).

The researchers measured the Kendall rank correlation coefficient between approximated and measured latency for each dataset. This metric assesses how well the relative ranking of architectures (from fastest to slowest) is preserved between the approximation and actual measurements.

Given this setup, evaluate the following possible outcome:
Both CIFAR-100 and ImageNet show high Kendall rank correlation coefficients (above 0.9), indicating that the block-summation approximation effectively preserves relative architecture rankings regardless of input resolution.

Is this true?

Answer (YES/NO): NO